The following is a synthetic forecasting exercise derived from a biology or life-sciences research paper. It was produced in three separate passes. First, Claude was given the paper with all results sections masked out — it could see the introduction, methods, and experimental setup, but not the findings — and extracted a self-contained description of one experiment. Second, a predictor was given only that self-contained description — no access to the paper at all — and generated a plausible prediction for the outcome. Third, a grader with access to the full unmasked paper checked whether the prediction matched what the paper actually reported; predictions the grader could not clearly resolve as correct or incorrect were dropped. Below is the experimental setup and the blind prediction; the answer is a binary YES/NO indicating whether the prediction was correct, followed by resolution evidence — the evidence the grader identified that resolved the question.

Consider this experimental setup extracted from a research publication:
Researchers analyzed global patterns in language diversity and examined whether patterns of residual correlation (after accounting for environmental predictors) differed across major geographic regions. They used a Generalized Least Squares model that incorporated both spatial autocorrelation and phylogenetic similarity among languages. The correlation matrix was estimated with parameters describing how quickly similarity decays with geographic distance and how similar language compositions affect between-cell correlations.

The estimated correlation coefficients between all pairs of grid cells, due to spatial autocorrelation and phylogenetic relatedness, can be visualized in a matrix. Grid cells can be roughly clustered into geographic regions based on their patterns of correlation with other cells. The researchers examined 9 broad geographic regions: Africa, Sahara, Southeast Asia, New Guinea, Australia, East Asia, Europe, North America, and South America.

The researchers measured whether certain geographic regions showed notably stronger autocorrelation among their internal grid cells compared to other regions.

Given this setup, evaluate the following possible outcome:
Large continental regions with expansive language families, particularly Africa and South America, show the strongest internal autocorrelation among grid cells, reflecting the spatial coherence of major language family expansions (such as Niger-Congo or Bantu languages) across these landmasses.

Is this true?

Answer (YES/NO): NO